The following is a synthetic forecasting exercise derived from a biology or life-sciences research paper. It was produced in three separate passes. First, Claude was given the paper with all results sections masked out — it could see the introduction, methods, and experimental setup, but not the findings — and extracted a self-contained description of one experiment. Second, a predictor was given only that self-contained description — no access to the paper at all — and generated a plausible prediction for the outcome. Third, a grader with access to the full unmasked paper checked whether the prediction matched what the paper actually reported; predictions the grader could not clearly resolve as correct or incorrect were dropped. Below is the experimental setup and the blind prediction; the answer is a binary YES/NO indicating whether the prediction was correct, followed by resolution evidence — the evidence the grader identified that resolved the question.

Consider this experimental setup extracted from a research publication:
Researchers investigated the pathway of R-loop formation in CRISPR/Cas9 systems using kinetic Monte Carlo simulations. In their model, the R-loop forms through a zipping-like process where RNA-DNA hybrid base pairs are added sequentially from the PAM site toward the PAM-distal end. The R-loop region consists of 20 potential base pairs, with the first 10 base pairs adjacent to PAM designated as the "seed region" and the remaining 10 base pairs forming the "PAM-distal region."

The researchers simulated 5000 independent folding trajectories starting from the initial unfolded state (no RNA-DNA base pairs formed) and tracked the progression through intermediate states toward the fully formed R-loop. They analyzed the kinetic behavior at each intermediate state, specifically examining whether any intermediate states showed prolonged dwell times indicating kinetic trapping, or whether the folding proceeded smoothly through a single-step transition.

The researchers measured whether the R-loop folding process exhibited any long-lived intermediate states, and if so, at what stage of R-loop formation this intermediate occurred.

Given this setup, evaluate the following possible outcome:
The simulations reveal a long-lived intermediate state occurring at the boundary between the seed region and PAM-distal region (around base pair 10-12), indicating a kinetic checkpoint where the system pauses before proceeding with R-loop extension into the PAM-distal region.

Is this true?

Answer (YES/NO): YES